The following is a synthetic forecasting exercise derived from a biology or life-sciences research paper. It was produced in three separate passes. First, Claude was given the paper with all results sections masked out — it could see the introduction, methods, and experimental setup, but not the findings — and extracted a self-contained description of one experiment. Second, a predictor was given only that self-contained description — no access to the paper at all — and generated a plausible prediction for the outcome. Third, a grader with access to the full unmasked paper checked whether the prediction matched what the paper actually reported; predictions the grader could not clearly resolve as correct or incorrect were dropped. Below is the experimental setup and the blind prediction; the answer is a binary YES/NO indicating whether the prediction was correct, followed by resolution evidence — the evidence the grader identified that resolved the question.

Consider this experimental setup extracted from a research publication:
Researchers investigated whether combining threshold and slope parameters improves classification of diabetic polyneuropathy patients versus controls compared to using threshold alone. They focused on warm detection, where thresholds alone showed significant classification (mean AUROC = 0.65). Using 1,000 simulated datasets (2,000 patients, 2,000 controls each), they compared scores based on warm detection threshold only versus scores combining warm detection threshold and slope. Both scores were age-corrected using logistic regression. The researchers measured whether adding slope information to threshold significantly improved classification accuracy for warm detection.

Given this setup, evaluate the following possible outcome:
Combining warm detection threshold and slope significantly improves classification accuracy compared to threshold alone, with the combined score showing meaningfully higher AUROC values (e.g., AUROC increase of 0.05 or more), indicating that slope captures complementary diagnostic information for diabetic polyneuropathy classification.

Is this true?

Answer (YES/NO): NO